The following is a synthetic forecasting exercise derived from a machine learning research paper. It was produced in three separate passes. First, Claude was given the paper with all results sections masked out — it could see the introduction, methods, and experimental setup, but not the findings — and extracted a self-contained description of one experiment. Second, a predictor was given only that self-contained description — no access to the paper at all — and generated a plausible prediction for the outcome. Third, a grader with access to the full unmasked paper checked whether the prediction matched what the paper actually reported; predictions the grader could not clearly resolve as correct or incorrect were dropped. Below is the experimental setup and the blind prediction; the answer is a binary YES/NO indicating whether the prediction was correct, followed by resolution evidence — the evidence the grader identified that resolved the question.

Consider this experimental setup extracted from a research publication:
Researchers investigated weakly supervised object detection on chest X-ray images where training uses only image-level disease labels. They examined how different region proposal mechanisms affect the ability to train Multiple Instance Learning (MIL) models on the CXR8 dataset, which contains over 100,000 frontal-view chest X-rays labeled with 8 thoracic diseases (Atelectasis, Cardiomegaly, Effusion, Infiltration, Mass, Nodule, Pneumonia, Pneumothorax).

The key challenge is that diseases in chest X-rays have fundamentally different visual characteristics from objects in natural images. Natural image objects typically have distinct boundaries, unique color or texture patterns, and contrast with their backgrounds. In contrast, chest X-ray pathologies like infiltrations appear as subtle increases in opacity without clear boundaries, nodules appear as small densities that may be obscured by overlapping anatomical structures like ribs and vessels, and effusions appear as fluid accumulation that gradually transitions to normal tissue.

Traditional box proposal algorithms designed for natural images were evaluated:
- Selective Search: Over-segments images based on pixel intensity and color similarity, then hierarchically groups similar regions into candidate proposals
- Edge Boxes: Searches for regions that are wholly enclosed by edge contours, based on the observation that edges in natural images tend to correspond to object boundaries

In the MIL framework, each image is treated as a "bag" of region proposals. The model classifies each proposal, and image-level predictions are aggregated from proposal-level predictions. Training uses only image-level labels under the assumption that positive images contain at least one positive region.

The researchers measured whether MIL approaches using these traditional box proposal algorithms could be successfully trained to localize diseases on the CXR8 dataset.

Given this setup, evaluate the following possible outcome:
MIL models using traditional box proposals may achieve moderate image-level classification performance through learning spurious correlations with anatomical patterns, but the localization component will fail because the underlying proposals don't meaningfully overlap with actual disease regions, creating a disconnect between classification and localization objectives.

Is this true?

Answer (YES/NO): NO